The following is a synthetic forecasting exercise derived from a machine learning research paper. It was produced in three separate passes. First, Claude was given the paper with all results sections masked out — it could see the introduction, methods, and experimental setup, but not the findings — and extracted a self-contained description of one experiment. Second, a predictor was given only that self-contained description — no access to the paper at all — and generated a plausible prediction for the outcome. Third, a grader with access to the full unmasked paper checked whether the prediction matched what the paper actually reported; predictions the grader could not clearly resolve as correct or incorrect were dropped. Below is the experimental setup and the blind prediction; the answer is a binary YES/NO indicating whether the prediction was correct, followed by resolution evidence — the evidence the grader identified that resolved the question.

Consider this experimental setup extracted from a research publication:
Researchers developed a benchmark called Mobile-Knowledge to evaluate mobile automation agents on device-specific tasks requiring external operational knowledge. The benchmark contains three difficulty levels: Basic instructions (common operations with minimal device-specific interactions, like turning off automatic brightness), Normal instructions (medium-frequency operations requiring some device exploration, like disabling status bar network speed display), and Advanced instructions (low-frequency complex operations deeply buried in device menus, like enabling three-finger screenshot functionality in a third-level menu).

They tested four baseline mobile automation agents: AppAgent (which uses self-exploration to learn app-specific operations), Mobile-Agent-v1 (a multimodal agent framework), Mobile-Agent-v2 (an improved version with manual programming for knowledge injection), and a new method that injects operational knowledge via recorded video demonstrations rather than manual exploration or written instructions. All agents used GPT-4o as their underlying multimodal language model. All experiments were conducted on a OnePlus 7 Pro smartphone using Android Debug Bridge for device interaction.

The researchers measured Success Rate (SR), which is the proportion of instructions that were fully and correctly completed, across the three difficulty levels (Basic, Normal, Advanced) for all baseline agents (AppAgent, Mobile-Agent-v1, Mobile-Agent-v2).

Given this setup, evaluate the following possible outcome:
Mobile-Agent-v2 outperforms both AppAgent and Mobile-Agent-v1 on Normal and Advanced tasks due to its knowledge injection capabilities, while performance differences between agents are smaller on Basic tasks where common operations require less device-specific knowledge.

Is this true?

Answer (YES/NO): NO